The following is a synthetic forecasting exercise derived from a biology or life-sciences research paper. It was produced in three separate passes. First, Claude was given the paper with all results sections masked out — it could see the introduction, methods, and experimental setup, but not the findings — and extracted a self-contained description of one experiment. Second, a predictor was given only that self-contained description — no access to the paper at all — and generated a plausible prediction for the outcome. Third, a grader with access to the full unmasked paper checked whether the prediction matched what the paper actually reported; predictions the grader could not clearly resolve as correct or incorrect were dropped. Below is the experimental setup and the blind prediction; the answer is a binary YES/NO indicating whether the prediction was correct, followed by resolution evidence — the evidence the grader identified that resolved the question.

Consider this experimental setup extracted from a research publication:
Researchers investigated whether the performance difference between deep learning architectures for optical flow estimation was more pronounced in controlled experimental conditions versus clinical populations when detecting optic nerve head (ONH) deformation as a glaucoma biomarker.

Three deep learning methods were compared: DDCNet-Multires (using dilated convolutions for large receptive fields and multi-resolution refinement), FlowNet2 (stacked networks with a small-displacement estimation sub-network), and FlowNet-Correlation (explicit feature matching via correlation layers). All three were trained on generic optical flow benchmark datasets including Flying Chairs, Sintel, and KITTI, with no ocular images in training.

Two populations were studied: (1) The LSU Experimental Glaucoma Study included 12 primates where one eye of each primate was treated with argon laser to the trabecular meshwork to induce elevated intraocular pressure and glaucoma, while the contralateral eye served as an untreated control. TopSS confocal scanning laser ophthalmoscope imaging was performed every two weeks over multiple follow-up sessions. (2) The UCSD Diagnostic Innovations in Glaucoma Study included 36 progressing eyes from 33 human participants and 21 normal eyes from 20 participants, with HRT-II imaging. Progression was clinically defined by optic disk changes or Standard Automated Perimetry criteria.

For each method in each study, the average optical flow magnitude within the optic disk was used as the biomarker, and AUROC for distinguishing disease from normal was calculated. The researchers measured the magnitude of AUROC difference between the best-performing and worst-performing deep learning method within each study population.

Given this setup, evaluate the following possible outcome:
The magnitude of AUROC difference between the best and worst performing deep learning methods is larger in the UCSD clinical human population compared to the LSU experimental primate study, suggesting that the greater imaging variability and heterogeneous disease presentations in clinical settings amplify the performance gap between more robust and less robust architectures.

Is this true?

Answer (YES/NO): YES